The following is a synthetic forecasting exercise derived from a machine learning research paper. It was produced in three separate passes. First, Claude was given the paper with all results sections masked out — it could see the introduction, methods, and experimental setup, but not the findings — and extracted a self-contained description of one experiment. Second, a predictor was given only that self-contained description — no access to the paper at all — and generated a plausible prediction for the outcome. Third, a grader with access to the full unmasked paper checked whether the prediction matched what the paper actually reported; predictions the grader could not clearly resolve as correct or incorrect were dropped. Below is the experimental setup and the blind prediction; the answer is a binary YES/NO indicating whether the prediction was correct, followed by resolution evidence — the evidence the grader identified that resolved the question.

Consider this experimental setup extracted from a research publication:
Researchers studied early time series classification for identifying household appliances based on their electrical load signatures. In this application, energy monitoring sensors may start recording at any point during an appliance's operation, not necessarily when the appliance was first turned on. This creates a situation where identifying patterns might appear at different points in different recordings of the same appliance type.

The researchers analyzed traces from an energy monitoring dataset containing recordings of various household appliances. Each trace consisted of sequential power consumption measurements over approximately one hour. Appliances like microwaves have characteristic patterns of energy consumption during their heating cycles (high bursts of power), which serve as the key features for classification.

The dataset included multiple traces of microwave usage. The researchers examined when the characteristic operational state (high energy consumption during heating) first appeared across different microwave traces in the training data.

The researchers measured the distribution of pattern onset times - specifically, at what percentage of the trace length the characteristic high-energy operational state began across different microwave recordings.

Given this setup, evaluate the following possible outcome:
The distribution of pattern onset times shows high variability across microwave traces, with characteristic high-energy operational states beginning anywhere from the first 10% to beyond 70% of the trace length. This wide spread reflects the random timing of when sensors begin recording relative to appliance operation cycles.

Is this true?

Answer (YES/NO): NO